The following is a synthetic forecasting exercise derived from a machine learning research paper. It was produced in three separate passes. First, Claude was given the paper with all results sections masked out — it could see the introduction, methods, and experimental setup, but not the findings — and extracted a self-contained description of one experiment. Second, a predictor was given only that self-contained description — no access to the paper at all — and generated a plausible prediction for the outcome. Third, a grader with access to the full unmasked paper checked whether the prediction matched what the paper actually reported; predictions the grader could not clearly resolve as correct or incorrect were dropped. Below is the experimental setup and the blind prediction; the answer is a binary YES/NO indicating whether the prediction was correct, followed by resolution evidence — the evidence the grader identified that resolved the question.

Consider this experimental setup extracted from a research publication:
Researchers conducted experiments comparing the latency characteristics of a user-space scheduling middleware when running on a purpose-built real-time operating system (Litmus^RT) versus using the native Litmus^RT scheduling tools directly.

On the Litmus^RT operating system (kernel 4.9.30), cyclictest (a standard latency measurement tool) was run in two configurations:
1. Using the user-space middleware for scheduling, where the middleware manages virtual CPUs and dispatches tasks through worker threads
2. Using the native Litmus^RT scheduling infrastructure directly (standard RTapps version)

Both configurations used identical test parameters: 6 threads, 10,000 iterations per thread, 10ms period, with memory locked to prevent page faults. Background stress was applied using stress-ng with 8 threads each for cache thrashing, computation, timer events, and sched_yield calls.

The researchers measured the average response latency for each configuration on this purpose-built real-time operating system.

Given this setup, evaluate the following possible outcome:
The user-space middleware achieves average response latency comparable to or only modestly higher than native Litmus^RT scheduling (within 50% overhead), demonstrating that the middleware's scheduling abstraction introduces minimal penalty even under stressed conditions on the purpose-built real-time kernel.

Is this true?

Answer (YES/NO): NO